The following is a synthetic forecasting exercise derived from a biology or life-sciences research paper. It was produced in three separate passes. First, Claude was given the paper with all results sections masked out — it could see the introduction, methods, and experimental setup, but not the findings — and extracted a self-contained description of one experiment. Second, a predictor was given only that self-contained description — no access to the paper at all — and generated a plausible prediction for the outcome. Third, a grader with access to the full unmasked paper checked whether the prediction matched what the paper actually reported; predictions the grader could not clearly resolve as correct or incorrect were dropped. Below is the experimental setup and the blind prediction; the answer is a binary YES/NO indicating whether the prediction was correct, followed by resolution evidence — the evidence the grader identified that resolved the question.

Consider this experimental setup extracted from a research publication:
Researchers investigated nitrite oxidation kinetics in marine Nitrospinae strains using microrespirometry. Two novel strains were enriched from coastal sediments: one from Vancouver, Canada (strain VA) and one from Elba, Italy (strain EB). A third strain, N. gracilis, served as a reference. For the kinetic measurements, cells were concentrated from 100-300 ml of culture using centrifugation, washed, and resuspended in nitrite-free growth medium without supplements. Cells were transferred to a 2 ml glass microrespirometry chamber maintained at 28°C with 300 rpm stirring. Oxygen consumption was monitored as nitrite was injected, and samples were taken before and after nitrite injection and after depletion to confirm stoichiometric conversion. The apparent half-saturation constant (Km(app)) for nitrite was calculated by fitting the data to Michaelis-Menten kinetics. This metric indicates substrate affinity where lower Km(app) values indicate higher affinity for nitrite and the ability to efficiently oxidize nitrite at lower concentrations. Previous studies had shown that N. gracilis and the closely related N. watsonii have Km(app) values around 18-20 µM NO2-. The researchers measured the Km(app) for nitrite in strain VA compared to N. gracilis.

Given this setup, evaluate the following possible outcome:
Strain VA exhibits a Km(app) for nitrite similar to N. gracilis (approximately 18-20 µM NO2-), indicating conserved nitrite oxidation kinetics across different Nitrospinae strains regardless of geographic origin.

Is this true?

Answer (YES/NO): NO